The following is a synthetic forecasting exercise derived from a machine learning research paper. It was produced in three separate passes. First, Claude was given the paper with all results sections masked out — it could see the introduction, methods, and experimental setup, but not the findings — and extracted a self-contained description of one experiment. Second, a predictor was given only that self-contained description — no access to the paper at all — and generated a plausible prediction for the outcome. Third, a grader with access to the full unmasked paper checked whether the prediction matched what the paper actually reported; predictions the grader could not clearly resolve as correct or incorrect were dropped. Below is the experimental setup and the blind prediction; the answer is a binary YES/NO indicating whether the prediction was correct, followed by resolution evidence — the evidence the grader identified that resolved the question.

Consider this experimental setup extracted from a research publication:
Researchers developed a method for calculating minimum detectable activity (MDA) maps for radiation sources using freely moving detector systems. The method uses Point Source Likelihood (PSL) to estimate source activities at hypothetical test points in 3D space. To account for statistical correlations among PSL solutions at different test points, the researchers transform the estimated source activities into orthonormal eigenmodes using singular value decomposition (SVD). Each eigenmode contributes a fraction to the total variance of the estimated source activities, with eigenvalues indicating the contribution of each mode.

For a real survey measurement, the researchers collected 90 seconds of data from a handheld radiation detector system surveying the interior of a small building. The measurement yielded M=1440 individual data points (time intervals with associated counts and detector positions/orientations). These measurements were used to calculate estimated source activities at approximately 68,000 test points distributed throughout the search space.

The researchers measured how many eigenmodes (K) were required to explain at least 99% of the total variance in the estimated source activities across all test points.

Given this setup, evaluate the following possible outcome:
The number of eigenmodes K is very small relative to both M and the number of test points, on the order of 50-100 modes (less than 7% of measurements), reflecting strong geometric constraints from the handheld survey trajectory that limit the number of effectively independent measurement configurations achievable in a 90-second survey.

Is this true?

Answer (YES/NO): NO